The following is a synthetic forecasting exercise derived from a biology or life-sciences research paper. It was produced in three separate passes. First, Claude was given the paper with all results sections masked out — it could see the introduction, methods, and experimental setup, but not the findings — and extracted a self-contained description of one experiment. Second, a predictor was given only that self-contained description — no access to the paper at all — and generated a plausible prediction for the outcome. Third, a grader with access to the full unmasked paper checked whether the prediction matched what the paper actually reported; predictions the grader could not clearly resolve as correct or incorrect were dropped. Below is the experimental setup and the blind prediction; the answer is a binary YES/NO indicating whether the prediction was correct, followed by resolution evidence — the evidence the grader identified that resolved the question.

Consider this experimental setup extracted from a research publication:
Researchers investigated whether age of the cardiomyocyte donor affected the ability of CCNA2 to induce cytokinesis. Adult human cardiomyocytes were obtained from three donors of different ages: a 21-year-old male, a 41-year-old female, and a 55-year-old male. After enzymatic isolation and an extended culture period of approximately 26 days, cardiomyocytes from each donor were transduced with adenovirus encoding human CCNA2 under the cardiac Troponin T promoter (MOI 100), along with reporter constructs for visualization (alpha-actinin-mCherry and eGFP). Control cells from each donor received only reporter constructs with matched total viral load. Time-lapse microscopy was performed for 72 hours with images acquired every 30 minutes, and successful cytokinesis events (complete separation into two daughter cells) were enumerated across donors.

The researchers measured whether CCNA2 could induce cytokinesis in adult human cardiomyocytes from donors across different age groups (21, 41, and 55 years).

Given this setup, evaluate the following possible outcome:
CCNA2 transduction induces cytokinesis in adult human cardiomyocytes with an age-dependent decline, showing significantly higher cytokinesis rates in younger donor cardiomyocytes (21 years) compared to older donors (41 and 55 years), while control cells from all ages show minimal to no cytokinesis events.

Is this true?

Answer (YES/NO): NO